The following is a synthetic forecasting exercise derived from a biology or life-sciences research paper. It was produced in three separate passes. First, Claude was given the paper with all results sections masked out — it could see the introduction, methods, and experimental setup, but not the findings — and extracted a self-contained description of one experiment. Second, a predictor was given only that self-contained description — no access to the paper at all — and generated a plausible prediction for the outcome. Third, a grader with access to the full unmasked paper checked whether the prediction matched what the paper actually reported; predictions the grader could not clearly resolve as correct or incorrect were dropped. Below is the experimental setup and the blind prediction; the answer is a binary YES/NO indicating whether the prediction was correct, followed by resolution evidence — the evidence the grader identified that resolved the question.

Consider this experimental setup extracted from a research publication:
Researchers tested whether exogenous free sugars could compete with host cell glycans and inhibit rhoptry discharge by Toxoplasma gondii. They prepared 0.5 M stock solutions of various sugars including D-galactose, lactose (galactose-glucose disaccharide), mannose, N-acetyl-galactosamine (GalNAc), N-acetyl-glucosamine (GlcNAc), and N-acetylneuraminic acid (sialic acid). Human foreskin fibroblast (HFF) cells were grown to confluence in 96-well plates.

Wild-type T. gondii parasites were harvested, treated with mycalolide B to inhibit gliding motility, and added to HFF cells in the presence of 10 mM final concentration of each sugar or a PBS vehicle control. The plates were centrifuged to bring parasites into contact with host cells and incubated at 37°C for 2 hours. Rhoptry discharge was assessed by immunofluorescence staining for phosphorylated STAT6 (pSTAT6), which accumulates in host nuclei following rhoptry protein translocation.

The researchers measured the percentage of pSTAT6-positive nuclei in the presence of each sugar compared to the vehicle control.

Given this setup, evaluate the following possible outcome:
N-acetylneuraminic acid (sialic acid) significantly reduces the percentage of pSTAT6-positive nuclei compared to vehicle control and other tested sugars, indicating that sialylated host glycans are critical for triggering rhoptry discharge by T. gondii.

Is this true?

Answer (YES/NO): NO